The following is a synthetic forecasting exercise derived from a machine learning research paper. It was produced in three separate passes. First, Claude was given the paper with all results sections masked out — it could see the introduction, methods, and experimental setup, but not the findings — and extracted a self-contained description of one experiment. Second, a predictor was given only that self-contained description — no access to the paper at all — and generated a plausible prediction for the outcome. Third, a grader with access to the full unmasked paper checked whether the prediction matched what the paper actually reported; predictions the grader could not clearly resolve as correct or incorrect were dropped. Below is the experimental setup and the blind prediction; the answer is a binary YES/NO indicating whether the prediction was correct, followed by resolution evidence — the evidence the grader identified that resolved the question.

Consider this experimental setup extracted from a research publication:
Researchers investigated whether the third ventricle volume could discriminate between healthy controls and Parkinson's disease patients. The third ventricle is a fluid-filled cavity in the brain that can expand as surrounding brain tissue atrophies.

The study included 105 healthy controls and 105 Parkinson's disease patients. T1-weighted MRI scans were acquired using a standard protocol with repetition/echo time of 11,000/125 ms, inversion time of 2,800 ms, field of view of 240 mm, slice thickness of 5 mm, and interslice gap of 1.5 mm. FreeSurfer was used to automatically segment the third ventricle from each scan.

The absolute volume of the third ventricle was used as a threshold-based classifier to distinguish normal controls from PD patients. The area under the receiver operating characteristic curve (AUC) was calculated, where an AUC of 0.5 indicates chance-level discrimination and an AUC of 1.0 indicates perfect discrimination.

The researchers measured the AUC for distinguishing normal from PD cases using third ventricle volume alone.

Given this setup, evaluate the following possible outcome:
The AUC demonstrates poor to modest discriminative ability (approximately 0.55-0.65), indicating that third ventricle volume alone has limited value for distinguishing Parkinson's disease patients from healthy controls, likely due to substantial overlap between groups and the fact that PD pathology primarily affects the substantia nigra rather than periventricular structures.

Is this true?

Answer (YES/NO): YES